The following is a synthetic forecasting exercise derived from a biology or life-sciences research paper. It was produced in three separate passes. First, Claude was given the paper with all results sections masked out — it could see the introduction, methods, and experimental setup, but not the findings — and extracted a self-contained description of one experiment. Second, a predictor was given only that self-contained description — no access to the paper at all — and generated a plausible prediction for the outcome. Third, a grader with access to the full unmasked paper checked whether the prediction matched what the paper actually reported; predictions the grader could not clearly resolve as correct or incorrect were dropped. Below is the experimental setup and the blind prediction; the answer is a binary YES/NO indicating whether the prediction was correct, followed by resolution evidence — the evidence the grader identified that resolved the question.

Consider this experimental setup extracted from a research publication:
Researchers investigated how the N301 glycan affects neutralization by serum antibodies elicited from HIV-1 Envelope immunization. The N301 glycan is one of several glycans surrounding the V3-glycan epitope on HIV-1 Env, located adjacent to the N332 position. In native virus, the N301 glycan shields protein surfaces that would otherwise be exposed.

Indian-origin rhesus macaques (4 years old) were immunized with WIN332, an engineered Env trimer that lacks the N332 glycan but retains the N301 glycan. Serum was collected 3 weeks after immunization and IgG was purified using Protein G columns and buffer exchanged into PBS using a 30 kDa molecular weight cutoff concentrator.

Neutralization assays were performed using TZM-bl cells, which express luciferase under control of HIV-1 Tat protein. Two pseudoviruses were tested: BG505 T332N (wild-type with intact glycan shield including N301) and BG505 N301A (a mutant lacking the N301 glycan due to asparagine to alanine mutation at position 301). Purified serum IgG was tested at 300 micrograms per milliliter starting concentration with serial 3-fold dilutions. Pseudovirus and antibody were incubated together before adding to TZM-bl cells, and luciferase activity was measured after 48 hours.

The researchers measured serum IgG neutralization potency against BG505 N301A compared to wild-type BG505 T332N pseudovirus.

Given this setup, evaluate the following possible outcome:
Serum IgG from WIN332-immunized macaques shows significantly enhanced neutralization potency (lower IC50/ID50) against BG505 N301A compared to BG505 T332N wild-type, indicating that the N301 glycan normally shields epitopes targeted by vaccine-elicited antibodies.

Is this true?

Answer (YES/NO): NO